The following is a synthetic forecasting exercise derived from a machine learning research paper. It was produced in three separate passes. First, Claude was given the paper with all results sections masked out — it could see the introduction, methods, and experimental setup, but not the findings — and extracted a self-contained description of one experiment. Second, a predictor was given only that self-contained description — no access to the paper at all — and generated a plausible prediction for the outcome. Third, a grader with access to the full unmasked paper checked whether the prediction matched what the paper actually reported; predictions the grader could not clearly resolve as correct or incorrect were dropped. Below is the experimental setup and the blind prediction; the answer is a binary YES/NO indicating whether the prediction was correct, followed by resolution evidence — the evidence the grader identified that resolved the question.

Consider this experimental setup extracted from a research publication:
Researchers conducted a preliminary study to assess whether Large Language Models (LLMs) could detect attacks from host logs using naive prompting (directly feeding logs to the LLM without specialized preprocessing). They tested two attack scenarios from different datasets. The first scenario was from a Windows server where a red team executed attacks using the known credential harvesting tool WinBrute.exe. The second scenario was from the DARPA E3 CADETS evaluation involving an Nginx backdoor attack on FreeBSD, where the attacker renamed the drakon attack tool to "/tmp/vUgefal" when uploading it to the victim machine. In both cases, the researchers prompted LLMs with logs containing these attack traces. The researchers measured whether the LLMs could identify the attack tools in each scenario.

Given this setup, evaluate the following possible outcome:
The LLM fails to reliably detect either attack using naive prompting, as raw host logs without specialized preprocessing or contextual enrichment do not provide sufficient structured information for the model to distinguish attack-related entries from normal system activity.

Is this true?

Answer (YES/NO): NO